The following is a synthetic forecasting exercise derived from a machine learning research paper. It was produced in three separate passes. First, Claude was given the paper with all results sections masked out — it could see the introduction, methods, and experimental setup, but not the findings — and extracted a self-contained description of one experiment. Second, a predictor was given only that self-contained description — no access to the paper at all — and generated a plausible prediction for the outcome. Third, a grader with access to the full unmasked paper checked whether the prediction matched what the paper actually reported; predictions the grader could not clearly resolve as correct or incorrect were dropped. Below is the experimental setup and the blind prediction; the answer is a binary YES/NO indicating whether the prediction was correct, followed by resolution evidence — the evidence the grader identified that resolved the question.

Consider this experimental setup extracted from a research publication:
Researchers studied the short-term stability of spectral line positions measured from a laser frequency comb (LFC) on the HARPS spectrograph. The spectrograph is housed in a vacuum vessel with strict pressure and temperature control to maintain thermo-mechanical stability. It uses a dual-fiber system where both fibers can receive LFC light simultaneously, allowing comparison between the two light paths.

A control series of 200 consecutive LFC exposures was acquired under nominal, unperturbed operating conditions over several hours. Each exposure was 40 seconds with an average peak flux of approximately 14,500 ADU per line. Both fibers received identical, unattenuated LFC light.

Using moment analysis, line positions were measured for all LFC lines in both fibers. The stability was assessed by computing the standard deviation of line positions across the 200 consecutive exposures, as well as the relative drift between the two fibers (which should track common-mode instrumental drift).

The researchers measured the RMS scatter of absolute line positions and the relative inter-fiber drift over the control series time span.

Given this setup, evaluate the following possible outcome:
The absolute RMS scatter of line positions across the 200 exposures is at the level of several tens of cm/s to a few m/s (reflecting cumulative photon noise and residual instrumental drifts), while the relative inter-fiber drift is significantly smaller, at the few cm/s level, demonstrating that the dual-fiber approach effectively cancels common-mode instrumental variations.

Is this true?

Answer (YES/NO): NO